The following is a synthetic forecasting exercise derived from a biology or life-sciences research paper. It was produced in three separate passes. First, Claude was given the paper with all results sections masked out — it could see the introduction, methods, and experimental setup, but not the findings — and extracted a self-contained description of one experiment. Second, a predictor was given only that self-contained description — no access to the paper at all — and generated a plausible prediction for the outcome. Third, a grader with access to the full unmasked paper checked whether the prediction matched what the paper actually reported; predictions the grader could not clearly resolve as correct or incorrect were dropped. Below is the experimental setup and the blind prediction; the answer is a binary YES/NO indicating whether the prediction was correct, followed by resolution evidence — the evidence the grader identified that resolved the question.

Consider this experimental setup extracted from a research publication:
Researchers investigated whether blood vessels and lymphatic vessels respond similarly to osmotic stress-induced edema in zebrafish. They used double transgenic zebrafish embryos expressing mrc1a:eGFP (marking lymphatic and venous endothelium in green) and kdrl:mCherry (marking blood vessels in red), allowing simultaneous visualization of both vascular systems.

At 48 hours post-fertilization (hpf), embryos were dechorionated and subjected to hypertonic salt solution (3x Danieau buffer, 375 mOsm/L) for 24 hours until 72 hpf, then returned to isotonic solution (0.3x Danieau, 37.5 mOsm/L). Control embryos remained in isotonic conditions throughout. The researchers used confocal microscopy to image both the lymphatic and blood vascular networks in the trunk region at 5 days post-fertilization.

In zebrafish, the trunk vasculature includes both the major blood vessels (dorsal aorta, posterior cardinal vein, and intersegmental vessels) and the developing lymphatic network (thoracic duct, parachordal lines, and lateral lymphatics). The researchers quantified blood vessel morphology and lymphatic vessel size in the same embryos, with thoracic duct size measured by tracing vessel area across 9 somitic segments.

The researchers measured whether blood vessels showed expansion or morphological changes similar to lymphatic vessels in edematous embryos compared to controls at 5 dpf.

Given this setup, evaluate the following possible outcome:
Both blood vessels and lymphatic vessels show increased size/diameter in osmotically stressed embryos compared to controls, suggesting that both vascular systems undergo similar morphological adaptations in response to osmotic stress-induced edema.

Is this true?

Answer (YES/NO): NO